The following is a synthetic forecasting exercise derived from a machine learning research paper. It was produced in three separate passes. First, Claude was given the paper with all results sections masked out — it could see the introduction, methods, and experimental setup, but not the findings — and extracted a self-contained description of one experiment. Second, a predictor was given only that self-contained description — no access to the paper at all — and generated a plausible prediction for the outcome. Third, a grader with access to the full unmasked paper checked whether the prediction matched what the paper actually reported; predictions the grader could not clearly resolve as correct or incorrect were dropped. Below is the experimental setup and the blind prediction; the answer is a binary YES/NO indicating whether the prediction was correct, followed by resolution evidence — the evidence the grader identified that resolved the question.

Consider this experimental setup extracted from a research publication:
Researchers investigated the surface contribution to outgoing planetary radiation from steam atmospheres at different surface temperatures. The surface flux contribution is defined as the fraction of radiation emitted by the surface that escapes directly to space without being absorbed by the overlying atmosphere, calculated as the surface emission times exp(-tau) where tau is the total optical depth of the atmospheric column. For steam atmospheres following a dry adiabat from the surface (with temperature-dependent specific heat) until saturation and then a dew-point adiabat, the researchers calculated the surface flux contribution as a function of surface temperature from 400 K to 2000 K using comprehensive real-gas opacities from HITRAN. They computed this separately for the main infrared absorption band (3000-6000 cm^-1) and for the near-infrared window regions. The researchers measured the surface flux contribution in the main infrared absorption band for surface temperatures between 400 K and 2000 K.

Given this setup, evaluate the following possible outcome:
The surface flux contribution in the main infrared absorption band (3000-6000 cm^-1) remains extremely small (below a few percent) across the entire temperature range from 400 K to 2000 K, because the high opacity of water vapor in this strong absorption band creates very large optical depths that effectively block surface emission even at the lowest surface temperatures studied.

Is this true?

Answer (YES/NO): YES